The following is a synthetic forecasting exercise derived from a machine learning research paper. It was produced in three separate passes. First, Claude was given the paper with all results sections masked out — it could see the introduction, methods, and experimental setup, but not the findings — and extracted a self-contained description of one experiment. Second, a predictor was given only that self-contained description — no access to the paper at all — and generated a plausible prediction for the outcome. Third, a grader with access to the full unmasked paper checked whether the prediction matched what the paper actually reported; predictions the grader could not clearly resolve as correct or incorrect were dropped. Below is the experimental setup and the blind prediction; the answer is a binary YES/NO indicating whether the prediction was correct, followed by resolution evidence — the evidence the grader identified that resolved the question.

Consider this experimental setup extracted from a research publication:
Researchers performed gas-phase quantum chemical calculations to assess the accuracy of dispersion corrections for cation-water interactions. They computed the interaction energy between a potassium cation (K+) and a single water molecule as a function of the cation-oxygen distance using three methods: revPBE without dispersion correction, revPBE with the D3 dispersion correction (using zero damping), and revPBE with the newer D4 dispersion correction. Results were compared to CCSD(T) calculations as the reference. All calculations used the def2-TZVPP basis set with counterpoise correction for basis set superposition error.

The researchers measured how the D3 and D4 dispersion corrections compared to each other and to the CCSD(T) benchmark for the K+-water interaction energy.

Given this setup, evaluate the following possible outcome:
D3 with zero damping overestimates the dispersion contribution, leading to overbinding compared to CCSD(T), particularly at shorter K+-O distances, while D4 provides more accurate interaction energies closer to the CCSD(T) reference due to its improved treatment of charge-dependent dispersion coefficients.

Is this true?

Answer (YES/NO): NO